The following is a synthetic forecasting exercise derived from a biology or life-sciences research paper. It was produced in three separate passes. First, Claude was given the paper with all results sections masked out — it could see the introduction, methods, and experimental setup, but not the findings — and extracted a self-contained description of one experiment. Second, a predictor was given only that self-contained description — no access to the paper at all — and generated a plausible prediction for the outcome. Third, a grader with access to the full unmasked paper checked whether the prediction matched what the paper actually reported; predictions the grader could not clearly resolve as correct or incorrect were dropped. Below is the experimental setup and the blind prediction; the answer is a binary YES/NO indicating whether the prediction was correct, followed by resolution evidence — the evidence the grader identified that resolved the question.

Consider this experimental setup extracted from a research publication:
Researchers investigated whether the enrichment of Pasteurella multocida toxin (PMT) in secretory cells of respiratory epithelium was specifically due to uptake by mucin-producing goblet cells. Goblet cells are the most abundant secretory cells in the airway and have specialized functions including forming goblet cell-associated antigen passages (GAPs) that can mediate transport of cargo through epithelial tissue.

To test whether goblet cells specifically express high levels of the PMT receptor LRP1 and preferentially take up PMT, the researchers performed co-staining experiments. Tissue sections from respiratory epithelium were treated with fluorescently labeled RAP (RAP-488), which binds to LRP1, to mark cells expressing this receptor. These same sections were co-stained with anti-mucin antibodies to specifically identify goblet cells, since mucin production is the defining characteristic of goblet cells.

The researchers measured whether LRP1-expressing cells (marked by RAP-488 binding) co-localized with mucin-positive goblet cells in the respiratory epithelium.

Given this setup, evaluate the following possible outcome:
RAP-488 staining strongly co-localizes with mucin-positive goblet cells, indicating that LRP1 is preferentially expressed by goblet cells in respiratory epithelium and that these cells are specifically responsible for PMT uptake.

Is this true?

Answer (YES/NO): NO